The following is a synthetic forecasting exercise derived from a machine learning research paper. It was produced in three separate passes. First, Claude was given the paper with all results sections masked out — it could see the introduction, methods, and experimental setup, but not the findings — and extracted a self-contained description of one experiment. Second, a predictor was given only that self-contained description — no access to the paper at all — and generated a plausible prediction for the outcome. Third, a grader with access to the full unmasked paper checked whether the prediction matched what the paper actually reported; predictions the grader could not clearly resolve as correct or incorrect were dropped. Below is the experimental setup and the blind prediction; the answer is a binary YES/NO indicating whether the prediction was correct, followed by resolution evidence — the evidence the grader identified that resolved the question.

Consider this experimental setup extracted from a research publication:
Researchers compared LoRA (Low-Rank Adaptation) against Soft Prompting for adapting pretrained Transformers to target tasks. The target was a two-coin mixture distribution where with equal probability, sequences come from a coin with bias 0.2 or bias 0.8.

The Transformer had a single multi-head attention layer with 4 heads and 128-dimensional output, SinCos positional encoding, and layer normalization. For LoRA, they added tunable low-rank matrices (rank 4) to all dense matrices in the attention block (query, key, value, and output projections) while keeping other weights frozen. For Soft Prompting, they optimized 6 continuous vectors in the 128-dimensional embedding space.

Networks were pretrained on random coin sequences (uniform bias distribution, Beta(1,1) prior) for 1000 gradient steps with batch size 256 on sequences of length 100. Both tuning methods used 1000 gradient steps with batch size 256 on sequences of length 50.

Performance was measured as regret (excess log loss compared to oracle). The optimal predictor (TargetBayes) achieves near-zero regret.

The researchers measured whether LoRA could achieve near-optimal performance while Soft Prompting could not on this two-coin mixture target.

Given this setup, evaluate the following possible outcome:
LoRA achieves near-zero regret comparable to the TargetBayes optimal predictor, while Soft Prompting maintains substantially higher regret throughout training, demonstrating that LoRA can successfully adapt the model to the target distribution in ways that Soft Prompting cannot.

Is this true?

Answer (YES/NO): YES